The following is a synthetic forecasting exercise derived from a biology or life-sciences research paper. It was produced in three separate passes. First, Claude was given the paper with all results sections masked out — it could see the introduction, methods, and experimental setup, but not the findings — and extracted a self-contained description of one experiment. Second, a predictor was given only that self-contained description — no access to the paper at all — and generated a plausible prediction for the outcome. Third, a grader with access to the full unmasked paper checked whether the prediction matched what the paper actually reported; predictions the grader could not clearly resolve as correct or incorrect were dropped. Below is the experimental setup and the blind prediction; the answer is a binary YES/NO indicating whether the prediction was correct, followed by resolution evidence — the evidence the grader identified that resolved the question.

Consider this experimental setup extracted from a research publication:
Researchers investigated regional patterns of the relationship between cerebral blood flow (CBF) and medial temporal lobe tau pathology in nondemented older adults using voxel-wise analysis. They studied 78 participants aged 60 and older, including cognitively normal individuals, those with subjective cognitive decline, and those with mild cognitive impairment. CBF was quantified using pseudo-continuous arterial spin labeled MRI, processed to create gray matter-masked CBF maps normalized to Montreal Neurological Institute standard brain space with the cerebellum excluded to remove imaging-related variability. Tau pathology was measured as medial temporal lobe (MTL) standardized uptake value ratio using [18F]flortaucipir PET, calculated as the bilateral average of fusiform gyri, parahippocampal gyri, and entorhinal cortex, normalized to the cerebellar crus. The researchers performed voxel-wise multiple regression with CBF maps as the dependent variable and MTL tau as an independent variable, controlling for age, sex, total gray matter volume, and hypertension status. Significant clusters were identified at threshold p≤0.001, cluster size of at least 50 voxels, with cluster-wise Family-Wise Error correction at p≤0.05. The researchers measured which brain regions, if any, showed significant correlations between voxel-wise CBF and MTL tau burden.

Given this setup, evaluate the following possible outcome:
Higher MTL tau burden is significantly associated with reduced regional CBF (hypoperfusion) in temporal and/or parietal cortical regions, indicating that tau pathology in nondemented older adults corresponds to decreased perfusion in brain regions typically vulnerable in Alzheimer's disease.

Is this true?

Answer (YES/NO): YES